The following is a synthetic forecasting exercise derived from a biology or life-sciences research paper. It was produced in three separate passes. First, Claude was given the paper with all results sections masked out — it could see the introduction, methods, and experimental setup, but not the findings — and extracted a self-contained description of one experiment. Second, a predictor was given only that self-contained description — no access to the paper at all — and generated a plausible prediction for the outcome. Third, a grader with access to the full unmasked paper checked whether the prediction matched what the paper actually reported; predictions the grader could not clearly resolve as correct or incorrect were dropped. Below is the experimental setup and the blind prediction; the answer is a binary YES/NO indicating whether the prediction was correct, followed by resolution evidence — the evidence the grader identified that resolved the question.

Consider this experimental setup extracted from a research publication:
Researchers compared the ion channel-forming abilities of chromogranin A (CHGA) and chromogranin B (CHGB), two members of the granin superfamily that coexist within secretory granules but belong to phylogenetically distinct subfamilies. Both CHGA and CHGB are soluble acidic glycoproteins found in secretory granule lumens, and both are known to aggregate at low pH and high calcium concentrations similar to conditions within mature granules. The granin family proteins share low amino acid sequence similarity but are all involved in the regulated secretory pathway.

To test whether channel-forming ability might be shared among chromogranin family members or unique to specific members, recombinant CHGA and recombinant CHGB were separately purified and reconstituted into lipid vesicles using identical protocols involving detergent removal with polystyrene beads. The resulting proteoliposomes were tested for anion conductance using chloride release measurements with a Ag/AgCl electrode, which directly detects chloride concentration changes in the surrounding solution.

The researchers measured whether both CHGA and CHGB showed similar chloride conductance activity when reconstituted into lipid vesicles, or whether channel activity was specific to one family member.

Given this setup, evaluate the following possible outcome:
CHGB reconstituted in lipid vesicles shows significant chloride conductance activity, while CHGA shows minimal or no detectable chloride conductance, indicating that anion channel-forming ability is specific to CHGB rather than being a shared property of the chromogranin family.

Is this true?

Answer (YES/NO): YES